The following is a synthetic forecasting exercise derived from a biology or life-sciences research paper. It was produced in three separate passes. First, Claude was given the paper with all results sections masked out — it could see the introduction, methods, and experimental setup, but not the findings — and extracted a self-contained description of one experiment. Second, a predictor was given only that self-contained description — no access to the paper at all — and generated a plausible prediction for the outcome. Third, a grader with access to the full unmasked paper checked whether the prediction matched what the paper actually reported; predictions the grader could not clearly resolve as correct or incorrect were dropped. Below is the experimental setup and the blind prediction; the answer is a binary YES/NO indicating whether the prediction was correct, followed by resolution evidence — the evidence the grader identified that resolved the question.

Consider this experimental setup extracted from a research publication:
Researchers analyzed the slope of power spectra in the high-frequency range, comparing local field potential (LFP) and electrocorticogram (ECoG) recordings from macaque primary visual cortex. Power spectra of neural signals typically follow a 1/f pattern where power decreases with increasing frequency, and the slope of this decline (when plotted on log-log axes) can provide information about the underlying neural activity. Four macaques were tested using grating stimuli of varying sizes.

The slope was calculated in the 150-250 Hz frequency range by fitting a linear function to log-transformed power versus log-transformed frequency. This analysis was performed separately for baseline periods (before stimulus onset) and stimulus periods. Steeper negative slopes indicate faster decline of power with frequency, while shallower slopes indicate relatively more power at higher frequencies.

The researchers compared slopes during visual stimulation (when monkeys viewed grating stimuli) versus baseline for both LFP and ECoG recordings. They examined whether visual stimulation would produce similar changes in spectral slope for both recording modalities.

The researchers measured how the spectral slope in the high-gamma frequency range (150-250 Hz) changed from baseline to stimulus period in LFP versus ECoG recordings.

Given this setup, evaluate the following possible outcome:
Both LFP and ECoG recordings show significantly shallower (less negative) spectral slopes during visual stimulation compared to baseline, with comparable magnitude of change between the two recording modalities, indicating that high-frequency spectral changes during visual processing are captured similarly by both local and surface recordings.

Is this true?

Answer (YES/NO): NO